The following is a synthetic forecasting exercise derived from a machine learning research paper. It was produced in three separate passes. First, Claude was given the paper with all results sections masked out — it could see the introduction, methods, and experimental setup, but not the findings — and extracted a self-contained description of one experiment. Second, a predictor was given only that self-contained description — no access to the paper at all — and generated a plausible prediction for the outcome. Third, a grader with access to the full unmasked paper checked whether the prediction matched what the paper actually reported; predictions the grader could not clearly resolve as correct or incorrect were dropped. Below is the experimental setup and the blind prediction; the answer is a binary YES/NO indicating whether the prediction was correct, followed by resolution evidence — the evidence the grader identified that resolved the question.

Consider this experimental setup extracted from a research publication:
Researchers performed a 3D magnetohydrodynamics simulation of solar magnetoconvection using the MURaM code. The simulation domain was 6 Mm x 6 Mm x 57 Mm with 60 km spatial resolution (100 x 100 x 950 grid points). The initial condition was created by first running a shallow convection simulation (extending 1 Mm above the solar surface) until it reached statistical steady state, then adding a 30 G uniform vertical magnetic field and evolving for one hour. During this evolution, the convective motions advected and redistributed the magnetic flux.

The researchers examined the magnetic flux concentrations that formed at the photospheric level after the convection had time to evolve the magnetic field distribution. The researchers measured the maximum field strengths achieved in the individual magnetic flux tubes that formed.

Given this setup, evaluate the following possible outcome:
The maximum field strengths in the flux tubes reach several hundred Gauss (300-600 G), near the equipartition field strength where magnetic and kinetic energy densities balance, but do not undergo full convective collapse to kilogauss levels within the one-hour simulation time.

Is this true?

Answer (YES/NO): NO